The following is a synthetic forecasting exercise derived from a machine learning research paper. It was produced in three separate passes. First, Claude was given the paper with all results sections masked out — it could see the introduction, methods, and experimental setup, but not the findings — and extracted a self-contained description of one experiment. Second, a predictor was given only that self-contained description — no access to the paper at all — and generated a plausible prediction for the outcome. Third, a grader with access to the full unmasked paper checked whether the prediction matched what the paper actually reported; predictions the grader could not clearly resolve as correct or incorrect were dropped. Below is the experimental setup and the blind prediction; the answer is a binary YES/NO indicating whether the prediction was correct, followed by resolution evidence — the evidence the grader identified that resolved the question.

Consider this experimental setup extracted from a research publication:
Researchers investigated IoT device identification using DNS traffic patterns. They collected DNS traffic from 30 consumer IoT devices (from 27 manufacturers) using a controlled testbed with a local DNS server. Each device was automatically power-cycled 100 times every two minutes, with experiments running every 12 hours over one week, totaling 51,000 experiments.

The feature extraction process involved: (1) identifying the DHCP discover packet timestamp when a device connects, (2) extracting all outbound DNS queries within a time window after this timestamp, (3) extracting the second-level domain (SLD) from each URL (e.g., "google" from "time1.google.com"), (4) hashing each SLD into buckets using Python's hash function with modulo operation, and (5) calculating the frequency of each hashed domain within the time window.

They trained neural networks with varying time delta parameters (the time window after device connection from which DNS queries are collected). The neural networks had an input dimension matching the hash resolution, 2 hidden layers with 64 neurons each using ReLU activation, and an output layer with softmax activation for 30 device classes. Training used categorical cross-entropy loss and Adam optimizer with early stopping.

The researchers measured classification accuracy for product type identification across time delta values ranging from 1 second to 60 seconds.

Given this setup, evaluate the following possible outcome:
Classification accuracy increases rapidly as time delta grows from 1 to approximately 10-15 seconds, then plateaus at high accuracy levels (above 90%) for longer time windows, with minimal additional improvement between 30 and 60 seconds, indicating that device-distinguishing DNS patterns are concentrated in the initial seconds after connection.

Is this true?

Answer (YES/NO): NO